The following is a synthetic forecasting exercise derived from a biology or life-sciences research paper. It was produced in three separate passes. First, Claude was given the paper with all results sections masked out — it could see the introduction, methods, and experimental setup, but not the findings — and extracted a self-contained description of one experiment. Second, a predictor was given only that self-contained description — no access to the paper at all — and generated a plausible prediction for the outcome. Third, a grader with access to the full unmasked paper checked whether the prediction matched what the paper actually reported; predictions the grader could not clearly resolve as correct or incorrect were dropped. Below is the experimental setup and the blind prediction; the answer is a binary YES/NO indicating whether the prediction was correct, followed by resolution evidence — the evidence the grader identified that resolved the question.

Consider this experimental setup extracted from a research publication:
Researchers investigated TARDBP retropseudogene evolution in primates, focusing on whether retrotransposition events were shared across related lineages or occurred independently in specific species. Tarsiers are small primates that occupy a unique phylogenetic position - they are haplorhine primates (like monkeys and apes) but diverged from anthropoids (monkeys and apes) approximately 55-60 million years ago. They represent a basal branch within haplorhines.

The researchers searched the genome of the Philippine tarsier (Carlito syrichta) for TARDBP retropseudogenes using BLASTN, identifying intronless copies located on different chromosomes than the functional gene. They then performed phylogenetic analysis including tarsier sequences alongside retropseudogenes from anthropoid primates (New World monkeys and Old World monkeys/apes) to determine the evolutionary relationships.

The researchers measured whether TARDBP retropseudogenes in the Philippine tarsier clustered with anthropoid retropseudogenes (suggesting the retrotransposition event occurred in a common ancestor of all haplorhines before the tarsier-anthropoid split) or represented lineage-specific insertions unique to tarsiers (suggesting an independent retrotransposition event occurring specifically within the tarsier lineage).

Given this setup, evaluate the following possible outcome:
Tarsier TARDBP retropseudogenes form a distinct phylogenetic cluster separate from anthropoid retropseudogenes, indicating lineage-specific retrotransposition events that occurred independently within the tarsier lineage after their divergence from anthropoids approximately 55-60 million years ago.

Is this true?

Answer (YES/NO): YES